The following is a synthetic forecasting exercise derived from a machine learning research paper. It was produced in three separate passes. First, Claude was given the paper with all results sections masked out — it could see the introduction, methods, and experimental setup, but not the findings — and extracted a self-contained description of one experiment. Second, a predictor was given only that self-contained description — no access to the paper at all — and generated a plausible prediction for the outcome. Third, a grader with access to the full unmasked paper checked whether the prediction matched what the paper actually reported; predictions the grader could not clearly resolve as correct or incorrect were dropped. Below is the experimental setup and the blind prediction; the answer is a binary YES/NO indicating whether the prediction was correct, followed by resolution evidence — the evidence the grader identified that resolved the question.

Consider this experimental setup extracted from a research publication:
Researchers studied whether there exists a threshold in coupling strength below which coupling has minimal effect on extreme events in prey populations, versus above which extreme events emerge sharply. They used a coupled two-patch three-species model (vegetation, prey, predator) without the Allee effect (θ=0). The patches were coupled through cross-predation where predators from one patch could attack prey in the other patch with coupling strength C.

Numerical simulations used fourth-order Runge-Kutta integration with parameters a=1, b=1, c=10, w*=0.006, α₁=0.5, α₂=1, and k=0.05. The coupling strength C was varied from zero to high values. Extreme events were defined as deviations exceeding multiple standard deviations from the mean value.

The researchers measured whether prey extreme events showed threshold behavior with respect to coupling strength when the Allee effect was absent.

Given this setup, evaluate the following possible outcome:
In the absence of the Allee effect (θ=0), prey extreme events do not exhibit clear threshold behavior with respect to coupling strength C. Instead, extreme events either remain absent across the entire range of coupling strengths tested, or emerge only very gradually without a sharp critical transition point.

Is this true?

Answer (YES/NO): NO